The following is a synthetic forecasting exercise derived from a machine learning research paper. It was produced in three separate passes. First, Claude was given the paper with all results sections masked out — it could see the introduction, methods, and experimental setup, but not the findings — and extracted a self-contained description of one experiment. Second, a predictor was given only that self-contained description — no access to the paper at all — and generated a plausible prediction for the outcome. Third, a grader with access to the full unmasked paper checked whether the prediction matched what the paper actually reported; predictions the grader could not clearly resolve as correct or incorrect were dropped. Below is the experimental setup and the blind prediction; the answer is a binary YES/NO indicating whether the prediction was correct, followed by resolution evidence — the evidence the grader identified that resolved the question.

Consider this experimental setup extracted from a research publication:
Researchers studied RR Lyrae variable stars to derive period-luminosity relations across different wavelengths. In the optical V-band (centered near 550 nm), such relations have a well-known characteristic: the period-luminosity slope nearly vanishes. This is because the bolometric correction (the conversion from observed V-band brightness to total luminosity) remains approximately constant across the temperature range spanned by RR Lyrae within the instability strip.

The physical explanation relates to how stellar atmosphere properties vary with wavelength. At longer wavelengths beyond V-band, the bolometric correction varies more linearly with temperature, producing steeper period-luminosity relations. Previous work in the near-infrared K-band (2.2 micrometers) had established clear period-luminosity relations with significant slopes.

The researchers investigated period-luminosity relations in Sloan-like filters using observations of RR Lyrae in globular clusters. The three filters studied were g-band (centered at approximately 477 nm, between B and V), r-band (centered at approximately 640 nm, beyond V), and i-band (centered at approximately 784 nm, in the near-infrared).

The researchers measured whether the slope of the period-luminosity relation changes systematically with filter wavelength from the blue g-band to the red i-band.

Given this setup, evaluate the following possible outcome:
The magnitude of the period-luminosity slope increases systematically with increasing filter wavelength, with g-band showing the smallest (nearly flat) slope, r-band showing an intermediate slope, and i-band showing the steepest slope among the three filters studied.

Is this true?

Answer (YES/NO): YES